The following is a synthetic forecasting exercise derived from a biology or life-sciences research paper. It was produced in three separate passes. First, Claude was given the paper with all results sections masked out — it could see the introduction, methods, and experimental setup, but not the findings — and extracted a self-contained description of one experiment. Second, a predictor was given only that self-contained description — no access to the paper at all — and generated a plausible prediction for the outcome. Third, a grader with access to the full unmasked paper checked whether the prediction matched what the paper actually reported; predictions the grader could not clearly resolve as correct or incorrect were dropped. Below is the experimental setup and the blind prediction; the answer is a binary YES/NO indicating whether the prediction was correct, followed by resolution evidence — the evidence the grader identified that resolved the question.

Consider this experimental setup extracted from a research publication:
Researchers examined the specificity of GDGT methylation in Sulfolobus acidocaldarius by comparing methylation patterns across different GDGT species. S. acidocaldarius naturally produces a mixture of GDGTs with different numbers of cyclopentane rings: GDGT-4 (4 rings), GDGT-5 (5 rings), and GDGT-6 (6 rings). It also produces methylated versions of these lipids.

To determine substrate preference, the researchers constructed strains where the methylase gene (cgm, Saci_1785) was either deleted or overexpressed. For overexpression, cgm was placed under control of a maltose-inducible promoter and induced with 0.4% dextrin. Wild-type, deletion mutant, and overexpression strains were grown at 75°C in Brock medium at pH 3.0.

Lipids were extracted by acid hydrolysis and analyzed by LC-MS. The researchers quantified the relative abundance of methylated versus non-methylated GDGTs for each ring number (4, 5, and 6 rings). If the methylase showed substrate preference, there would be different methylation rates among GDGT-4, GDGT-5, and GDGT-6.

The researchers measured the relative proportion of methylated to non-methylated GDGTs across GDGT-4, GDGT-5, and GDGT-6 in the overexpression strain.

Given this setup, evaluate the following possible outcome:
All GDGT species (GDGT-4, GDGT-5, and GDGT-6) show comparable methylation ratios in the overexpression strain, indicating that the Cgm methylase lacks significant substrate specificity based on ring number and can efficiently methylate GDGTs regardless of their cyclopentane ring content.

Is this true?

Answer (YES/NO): NO